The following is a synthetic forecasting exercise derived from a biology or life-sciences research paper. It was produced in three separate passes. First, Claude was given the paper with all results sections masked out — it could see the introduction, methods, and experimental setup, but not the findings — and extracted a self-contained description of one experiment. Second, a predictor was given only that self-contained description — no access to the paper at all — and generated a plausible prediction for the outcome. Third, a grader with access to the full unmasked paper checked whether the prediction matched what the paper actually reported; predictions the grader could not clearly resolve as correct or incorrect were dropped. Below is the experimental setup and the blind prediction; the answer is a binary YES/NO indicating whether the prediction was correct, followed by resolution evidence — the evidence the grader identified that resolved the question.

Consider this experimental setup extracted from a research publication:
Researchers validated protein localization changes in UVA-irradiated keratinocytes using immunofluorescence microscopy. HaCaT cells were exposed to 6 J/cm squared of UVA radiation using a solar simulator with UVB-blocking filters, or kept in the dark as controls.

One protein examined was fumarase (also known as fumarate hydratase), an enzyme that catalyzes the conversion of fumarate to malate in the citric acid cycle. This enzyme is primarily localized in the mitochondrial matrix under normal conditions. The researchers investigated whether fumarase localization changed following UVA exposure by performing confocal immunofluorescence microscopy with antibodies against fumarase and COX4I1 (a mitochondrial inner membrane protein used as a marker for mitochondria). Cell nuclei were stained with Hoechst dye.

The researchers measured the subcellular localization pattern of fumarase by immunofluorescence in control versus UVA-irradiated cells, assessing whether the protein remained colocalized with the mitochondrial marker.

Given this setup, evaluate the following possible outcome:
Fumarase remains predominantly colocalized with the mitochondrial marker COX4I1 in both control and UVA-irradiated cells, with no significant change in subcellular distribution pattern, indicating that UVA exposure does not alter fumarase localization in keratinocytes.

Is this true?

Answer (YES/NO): NO